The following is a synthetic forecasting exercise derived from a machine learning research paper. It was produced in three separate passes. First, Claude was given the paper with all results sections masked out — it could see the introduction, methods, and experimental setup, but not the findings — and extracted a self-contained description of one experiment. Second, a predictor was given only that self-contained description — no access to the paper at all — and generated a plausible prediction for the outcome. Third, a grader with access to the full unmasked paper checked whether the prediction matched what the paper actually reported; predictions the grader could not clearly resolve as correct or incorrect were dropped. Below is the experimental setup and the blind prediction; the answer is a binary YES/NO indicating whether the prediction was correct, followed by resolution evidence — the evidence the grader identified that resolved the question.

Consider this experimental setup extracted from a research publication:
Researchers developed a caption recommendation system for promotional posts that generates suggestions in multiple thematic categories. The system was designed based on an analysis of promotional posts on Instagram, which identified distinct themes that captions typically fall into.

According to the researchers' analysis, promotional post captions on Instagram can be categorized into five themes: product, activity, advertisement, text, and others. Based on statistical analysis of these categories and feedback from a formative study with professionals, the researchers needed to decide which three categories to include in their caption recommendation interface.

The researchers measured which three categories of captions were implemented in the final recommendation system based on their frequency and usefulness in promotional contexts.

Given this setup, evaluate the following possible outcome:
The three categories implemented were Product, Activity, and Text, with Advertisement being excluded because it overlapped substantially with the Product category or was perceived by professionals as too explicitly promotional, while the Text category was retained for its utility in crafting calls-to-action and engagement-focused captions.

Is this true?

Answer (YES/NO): NO